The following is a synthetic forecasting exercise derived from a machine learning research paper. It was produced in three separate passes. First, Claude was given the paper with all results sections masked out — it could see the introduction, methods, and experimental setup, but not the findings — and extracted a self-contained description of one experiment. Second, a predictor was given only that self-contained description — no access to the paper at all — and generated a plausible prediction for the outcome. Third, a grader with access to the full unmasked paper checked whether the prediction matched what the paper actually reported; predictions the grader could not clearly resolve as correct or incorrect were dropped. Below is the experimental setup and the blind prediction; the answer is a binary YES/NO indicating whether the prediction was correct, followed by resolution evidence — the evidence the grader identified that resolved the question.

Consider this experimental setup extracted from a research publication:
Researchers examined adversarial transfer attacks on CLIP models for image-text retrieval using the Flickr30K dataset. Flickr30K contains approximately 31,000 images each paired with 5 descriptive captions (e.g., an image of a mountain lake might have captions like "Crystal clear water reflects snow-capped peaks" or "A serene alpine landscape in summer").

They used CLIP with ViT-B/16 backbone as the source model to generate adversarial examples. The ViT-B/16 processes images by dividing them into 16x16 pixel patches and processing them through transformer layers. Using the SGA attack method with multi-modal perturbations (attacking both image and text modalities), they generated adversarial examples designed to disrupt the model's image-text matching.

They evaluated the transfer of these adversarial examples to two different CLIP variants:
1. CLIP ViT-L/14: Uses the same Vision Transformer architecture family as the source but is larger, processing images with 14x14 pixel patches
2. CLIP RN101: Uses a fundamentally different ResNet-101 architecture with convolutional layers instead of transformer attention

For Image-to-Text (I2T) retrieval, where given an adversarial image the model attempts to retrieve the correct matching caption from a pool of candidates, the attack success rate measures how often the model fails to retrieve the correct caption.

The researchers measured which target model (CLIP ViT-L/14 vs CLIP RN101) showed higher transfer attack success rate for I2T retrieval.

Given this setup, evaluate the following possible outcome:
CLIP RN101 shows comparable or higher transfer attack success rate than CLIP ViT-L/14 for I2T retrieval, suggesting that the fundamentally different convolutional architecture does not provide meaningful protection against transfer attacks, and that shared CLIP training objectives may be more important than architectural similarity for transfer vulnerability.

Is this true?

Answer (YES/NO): YES